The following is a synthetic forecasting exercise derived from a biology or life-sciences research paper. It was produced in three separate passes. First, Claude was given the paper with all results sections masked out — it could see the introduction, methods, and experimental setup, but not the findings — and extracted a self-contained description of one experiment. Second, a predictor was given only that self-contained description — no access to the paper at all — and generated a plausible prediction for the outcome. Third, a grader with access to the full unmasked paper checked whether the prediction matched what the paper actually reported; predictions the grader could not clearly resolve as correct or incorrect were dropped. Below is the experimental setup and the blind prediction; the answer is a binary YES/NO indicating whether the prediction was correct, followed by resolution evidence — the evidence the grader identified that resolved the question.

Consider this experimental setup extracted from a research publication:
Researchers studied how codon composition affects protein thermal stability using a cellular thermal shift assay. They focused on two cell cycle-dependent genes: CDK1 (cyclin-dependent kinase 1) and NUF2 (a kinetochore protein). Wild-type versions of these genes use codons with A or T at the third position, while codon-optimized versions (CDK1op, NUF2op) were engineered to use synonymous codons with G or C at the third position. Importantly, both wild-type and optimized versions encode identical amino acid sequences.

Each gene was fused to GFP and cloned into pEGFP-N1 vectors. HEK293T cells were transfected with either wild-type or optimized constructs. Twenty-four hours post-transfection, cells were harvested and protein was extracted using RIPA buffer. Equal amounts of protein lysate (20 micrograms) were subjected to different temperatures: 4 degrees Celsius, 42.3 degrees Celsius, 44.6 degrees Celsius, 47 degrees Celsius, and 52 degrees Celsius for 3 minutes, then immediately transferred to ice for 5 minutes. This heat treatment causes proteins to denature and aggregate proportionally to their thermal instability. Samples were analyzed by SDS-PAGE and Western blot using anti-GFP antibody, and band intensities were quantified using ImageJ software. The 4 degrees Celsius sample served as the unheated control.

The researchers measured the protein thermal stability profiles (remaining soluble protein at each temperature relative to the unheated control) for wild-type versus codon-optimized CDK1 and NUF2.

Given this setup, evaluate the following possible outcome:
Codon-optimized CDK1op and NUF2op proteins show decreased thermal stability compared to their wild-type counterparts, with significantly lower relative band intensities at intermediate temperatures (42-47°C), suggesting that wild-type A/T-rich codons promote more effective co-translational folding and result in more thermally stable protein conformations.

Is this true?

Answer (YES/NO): NO